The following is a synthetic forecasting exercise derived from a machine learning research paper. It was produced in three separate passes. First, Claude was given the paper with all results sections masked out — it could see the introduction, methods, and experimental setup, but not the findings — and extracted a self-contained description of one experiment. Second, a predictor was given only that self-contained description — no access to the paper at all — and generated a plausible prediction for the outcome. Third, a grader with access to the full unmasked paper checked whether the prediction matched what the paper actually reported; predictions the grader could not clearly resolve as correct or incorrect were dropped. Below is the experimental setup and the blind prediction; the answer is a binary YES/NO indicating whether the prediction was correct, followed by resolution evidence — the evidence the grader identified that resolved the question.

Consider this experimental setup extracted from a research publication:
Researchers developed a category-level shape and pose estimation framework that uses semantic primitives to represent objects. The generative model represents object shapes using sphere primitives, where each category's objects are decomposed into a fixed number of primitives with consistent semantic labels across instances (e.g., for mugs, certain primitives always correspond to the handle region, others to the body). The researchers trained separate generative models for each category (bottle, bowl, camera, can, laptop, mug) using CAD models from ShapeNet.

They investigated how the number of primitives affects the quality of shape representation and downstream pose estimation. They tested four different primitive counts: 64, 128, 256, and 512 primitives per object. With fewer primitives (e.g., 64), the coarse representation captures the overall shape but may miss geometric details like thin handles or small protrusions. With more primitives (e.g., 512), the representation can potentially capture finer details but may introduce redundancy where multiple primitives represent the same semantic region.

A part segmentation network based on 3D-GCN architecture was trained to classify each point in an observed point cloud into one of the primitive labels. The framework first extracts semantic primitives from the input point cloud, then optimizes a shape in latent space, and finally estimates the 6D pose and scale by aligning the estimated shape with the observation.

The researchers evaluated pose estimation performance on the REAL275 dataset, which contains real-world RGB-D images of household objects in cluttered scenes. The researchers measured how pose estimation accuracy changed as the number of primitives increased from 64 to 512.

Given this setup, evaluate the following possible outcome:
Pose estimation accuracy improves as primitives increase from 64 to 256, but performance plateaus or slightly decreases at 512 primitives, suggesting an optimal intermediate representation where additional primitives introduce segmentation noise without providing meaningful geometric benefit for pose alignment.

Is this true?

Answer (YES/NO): YES